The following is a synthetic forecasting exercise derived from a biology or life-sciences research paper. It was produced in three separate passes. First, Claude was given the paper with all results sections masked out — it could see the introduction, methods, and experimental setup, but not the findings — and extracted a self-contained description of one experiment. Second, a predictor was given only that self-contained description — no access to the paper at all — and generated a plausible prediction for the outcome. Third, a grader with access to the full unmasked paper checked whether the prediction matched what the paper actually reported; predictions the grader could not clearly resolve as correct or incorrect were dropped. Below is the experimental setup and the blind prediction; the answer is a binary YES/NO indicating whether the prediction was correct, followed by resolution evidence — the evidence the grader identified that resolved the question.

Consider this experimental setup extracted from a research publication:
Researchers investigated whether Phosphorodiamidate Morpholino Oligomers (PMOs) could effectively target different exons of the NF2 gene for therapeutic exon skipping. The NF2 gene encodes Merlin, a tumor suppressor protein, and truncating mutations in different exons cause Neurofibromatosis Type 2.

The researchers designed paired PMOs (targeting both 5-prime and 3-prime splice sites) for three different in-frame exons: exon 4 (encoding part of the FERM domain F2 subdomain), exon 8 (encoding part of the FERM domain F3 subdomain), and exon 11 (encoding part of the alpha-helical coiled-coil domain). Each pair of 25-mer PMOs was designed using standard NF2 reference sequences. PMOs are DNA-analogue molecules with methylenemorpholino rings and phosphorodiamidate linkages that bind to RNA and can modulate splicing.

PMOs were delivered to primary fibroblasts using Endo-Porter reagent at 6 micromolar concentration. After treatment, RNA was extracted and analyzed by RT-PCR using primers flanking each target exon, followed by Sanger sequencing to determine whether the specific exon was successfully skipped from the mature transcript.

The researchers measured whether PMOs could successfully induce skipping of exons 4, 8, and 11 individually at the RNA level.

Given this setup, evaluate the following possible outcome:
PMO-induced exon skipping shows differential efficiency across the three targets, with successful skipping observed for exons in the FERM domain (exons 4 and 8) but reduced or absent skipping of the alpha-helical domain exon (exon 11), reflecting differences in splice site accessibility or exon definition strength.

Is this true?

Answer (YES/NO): YES